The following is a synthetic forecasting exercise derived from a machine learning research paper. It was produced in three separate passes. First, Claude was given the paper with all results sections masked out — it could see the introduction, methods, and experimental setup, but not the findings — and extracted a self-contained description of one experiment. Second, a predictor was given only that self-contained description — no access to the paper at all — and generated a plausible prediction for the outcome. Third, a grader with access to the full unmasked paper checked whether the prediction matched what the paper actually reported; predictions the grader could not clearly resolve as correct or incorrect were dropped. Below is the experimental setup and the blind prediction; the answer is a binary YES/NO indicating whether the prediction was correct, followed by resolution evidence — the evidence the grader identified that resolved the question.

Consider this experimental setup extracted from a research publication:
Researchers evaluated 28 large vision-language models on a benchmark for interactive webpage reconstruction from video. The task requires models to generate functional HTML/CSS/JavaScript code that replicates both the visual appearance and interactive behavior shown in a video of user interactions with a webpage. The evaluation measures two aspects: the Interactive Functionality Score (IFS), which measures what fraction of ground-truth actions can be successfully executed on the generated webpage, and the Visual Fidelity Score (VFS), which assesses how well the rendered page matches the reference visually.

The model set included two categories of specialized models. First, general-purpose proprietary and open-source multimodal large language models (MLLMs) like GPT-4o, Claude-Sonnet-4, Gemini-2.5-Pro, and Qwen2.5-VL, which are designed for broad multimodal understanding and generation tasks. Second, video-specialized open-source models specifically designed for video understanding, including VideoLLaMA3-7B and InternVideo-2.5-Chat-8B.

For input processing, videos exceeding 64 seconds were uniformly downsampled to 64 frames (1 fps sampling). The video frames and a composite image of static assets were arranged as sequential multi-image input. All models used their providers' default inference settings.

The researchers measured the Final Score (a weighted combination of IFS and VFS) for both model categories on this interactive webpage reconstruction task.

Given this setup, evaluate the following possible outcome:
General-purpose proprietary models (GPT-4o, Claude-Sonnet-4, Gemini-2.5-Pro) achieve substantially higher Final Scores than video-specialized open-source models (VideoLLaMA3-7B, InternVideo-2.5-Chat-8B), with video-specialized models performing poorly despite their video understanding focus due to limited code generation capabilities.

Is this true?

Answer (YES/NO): YES